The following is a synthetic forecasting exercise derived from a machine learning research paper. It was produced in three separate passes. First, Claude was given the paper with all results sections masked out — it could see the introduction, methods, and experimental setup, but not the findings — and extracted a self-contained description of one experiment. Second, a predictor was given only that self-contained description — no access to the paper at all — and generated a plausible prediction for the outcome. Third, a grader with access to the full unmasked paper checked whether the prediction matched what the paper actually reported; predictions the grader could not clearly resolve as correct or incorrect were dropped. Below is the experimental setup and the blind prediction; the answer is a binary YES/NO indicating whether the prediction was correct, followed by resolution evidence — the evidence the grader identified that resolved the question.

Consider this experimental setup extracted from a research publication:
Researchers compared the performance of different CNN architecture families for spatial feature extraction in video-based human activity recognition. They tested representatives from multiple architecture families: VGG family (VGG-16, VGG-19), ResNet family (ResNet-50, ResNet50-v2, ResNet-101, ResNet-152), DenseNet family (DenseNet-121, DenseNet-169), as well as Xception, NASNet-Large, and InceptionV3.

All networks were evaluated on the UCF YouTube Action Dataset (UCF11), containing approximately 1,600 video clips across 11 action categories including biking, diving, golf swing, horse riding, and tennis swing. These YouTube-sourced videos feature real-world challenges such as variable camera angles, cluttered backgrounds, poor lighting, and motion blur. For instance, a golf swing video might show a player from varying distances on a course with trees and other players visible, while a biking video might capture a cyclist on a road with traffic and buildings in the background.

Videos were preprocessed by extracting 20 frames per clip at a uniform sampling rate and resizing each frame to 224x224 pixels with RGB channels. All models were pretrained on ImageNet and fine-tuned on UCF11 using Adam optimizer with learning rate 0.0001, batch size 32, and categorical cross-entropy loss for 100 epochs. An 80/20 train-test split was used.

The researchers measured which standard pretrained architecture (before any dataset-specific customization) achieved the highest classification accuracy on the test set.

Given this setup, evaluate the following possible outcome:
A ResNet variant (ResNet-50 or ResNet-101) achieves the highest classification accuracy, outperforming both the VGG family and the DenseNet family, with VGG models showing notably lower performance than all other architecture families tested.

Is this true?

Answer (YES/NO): NO